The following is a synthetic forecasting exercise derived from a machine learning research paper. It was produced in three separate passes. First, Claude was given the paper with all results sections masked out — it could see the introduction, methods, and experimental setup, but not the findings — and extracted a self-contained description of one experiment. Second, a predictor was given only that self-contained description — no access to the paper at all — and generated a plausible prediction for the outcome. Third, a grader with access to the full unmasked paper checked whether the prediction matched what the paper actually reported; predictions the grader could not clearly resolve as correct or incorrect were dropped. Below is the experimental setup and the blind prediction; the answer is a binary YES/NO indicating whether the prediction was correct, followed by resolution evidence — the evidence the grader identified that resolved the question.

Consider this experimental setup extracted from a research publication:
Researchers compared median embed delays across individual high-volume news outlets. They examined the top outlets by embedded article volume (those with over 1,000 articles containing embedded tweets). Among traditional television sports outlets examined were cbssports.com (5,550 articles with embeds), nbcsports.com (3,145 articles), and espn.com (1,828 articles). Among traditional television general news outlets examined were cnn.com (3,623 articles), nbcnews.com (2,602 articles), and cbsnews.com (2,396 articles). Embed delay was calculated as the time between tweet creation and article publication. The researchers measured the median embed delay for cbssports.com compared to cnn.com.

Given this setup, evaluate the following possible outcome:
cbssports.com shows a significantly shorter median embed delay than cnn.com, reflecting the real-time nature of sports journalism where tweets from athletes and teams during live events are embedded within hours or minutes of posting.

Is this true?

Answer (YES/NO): YES